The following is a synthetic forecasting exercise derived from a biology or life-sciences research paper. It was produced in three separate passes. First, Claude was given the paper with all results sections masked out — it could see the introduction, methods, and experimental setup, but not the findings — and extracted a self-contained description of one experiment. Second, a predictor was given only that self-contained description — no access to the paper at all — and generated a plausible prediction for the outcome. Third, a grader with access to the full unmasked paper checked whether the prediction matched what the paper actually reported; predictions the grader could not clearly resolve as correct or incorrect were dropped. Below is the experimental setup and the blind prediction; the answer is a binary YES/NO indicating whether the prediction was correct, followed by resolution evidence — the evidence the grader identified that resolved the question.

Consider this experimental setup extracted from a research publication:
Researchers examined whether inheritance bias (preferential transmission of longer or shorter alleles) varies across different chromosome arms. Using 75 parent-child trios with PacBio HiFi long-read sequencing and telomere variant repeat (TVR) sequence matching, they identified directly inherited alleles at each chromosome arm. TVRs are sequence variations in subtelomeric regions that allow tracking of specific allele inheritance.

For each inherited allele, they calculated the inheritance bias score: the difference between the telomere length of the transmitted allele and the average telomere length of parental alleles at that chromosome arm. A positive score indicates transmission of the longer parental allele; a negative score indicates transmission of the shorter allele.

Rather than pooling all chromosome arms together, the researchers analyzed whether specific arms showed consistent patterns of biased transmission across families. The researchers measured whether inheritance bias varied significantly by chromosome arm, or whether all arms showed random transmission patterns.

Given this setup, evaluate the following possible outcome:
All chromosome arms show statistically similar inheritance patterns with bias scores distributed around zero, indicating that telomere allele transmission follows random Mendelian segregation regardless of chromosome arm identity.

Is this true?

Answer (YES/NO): YES